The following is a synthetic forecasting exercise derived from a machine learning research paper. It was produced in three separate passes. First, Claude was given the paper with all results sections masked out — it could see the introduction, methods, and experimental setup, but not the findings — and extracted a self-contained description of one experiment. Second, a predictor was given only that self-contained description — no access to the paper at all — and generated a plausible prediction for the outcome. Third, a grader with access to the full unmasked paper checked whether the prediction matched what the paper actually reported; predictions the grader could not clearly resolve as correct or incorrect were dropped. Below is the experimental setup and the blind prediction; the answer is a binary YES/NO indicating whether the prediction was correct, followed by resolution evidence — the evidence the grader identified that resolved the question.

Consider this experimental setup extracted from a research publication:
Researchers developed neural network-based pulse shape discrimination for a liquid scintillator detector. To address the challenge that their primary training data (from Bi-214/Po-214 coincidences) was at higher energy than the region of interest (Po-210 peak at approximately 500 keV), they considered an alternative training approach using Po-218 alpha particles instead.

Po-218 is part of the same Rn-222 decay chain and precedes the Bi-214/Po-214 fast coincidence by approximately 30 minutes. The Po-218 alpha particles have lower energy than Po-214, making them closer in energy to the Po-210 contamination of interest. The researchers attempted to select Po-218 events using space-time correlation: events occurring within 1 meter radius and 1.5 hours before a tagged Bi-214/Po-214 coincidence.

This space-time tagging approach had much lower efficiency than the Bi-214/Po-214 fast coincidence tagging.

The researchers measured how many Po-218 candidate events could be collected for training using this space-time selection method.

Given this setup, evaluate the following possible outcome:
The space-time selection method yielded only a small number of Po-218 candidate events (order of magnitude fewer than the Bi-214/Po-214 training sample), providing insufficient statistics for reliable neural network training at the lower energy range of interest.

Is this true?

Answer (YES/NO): NO